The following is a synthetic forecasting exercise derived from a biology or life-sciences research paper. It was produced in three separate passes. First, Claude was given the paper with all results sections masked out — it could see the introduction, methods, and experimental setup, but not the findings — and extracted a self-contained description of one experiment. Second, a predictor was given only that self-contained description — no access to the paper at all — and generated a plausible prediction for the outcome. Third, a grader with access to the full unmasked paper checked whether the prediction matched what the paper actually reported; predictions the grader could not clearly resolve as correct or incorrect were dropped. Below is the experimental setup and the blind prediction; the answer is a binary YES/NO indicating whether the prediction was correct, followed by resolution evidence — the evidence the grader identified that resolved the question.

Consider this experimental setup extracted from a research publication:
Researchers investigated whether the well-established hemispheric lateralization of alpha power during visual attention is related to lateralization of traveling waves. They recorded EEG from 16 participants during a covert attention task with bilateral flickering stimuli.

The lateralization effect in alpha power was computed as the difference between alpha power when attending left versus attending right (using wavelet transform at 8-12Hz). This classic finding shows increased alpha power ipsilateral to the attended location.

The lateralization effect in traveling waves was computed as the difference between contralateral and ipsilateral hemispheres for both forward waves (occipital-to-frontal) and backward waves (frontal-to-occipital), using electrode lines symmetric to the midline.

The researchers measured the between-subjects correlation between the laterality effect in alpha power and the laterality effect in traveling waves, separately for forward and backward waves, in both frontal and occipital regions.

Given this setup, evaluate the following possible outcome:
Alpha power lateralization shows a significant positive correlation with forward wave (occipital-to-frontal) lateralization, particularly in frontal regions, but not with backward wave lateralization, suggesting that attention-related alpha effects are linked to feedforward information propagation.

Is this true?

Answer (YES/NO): NO